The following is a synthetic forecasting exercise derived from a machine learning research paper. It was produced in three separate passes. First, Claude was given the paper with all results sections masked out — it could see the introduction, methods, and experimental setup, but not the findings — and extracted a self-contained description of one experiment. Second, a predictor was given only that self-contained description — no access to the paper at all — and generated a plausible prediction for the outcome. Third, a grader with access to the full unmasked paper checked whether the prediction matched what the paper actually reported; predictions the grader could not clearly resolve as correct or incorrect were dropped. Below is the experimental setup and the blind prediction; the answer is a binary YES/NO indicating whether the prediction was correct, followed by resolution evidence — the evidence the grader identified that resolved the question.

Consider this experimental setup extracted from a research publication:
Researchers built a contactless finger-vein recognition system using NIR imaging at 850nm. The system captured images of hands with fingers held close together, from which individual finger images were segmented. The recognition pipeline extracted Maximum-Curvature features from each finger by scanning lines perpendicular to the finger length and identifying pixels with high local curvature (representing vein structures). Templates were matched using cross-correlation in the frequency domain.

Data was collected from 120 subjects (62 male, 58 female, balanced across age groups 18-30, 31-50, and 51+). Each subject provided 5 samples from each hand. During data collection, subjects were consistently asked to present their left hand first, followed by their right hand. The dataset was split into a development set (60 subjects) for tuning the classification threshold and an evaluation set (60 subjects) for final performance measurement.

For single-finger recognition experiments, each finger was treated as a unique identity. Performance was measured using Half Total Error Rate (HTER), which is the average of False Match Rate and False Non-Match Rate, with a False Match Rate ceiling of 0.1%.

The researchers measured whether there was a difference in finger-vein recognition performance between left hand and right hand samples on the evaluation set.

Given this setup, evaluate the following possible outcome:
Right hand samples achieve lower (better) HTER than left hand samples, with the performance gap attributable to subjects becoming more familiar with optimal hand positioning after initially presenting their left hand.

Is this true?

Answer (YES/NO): NO